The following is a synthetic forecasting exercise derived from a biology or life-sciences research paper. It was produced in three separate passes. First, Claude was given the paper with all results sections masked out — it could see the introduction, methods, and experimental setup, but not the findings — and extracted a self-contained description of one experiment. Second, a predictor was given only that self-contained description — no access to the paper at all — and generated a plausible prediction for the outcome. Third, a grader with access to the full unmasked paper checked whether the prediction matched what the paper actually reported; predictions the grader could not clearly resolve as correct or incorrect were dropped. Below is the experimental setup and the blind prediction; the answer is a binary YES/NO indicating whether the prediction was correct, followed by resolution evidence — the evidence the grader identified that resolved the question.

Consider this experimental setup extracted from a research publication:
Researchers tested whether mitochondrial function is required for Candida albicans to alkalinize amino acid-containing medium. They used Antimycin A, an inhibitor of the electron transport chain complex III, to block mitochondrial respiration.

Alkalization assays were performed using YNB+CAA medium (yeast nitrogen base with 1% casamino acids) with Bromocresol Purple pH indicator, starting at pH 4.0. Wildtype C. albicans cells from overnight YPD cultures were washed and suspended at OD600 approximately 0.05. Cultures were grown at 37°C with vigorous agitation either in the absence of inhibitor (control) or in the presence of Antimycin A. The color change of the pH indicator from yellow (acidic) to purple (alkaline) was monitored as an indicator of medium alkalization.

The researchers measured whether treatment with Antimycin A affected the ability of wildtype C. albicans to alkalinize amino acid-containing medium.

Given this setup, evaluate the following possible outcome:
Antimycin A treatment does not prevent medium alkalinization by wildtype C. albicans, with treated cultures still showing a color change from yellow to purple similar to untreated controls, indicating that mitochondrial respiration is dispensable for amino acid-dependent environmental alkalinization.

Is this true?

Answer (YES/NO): NO